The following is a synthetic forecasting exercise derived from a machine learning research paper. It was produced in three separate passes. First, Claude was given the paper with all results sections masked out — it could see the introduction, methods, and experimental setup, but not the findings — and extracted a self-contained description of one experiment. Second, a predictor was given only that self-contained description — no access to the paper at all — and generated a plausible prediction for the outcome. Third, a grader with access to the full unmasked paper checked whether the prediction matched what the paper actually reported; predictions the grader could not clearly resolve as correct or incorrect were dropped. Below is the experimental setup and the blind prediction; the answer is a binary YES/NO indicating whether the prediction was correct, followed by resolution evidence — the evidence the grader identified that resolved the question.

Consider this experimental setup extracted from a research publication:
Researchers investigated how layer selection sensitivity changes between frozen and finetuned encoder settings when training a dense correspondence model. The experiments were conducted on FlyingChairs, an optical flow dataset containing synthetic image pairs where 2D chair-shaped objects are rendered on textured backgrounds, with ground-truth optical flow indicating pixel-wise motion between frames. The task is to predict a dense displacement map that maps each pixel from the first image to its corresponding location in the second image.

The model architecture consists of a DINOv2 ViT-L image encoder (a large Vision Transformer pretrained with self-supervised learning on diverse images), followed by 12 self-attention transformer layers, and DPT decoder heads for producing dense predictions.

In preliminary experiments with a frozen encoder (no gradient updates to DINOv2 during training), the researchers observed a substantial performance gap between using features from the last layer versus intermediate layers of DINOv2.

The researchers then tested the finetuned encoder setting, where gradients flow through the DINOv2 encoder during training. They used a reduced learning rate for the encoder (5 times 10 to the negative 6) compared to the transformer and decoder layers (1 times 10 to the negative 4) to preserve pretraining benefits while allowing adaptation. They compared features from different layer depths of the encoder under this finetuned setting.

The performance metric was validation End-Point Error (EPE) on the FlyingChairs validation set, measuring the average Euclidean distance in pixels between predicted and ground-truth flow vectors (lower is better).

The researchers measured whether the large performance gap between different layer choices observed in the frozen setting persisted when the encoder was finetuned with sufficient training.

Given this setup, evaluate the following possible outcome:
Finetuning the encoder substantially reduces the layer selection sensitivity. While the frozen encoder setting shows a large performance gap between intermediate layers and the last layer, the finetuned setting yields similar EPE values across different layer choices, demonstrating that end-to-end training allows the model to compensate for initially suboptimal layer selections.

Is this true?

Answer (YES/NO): YES